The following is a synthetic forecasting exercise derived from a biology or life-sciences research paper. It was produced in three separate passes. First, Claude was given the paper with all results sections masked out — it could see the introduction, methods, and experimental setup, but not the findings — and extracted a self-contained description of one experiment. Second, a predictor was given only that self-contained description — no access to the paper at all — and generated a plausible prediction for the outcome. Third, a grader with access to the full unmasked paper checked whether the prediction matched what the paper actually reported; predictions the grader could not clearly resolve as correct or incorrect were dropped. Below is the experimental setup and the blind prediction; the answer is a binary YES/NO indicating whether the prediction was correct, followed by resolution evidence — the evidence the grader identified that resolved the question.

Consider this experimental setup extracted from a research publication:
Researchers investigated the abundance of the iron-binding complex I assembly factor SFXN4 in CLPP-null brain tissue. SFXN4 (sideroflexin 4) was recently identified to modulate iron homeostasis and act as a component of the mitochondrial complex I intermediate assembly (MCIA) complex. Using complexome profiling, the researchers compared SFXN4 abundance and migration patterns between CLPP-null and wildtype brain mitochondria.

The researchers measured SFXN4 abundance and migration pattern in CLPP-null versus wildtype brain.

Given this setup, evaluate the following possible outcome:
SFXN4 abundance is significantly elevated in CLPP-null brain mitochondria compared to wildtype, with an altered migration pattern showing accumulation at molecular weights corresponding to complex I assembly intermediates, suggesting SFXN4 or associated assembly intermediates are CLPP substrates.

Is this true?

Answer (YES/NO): NO